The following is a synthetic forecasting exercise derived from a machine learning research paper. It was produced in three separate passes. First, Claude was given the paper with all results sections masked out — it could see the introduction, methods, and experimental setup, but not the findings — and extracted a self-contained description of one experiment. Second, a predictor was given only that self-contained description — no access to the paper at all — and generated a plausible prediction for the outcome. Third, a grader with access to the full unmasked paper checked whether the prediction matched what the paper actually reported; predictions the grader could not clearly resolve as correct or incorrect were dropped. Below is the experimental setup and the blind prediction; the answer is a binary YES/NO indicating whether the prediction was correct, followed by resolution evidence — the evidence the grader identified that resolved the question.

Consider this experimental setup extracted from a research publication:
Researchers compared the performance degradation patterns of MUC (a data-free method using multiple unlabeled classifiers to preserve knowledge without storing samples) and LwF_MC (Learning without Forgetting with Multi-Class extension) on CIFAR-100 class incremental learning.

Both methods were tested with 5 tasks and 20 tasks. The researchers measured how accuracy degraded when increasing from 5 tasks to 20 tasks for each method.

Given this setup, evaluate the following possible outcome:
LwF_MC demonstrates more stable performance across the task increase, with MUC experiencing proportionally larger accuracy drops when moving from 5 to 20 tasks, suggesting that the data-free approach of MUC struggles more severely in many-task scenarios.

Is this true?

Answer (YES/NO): YES